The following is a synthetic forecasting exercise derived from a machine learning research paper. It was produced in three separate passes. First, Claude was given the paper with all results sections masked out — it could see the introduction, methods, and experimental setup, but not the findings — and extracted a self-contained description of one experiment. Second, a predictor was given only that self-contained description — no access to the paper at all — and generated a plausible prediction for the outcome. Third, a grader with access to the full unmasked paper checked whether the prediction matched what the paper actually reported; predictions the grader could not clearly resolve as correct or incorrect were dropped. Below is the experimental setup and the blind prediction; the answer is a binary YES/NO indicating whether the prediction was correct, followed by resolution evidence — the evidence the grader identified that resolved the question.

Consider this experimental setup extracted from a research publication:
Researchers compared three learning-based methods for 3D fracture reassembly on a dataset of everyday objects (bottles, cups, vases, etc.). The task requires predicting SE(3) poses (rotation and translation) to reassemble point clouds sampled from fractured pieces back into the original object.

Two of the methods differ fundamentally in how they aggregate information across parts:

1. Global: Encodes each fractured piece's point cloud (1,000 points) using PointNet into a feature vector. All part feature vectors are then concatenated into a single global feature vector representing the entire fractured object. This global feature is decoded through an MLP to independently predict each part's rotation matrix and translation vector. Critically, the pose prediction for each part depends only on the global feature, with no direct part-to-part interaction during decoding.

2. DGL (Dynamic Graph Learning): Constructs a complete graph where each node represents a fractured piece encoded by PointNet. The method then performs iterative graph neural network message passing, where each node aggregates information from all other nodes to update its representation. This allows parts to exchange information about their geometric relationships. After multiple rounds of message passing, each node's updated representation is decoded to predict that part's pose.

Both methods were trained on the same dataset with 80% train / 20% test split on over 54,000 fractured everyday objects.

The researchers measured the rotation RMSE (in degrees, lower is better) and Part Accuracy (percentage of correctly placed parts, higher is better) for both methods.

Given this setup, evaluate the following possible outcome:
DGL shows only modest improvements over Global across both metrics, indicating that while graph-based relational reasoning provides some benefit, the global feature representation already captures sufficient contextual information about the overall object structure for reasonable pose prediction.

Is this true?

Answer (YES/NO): NO